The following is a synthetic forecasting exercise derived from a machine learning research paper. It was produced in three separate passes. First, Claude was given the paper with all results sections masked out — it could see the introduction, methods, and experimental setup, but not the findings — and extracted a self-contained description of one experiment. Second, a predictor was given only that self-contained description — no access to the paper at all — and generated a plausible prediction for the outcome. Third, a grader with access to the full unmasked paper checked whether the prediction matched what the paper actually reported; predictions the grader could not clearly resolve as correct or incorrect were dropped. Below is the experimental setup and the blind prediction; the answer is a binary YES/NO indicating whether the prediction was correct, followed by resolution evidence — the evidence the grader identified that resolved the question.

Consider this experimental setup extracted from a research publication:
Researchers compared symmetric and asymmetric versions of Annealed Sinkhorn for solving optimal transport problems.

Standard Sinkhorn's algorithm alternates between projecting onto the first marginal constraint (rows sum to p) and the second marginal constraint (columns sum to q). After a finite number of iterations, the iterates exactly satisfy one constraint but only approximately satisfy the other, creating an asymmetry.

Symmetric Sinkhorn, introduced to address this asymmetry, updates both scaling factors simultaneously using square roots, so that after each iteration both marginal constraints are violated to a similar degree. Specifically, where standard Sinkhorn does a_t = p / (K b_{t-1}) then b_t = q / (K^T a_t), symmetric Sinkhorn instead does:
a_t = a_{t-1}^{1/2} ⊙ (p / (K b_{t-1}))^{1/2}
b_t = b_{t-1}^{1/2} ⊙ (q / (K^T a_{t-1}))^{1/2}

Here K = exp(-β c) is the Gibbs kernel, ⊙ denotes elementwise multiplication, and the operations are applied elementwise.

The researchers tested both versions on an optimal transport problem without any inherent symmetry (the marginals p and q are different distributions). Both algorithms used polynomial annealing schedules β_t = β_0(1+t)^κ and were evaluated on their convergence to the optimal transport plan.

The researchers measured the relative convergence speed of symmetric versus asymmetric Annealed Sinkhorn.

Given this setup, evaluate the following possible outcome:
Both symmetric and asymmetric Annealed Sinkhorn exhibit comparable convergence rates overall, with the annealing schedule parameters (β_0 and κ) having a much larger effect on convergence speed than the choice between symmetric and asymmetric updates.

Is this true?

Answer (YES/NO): NO